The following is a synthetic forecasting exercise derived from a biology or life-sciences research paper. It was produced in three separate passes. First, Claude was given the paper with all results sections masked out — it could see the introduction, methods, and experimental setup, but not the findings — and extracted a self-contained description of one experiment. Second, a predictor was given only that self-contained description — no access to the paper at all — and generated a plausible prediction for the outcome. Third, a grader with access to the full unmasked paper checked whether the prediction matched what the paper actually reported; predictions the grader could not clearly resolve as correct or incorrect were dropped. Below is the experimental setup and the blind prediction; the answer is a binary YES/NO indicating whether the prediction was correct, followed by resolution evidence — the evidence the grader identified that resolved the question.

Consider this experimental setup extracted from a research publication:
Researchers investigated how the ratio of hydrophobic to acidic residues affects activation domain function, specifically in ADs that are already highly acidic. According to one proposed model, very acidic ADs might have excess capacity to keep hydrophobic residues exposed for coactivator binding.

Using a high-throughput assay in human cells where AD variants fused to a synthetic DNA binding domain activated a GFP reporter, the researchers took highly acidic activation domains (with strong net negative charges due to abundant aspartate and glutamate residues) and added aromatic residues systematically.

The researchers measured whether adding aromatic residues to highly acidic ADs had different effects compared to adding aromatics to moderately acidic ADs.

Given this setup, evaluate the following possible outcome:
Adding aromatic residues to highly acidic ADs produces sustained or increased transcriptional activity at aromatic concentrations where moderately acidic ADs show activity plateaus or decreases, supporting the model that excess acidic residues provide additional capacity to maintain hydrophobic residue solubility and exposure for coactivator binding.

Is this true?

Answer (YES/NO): YES